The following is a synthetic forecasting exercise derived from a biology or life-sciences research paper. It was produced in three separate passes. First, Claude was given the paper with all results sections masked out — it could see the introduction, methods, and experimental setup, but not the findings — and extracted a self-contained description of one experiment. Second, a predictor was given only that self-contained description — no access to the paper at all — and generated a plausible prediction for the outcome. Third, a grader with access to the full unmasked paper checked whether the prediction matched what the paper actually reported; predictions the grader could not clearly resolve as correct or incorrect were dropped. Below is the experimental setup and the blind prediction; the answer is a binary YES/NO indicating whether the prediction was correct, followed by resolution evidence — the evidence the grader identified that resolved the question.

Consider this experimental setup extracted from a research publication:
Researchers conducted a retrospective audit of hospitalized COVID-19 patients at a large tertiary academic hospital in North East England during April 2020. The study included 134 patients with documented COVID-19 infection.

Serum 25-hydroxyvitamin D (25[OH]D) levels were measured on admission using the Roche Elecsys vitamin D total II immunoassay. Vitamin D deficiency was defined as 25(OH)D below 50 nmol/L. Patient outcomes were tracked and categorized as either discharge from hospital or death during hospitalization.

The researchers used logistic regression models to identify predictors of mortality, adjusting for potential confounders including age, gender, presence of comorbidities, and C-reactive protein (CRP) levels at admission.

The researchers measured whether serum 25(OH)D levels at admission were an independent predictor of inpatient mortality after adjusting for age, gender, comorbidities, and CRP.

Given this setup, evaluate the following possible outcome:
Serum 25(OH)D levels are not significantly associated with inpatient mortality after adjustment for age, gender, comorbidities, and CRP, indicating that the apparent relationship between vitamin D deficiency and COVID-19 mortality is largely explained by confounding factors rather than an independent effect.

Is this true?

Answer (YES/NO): YES